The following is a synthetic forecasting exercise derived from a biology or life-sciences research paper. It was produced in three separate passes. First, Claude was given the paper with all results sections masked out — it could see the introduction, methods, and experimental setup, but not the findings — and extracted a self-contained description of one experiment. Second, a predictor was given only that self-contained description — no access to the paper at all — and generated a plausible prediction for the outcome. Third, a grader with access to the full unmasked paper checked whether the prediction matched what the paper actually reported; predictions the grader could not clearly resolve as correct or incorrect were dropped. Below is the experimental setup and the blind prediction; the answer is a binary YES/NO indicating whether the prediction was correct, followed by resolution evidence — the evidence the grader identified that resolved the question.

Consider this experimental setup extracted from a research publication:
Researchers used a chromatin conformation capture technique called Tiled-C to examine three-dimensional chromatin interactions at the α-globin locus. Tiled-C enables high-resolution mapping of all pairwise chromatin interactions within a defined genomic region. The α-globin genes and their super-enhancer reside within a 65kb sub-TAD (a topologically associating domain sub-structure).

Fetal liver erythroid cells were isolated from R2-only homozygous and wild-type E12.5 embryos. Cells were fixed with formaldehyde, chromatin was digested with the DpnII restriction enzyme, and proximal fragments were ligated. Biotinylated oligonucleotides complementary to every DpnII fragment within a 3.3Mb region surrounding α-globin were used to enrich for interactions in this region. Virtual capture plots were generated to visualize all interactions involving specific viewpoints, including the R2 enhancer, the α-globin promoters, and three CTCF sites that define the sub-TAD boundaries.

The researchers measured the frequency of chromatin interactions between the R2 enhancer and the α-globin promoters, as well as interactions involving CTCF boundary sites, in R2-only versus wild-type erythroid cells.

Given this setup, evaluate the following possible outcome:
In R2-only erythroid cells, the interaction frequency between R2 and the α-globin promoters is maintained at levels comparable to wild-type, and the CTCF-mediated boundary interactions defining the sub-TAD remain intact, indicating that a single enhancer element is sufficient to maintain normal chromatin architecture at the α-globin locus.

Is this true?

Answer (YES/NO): NO